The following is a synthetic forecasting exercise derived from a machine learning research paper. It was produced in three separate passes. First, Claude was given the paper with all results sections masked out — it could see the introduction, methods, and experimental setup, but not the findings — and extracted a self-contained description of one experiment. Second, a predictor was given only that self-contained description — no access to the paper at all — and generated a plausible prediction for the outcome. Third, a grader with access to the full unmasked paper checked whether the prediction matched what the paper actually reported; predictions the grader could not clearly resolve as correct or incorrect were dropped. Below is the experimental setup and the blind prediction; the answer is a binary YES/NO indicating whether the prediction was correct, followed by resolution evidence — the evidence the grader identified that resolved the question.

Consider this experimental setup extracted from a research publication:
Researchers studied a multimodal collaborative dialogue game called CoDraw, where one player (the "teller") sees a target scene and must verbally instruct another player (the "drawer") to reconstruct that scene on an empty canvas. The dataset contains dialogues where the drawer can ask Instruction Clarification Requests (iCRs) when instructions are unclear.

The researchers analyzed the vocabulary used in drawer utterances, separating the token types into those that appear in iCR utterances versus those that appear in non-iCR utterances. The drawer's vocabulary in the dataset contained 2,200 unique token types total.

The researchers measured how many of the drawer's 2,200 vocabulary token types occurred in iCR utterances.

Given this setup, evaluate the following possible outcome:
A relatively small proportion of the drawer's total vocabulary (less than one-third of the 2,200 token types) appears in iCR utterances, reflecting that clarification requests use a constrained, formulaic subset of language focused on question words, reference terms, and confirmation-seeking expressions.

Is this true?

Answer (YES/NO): NO